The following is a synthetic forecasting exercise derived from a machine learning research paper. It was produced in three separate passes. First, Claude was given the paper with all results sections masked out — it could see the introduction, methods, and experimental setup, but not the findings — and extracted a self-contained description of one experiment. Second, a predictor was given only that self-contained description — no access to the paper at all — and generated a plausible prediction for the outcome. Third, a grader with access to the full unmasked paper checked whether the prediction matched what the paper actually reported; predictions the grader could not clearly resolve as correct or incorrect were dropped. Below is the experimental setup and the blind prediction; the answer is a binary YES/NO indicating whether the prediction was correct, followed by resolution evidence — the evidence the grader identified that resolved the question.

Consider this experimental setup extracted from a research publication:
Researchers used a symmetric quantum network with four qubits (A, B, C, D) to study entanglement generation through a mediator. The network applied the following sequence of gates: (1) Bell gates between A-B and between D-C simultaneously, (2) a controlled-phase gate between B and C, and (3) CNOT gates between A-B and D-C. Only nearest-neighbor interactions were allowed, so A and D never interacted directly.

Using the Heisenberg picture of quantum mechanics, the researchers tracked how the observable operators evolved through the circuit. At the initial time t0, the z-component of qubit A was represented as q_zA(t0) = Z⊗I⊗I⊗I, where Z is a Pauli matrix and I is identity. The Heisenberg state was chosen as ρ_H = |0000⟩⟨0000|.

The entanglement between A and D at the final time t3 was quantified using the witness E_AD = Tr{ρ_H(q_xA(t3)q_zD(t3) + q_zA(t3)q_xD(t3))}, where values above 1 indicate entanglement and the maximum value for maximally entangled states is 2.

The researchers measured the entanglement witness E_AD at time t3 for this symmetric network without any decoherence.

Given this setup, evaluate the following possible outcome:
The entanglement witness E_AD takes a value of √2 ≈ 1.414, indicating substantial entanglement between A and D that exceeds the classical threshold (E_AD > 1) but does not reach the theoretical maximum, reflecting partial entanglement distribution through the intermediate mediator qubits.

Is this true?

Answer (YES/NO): NO